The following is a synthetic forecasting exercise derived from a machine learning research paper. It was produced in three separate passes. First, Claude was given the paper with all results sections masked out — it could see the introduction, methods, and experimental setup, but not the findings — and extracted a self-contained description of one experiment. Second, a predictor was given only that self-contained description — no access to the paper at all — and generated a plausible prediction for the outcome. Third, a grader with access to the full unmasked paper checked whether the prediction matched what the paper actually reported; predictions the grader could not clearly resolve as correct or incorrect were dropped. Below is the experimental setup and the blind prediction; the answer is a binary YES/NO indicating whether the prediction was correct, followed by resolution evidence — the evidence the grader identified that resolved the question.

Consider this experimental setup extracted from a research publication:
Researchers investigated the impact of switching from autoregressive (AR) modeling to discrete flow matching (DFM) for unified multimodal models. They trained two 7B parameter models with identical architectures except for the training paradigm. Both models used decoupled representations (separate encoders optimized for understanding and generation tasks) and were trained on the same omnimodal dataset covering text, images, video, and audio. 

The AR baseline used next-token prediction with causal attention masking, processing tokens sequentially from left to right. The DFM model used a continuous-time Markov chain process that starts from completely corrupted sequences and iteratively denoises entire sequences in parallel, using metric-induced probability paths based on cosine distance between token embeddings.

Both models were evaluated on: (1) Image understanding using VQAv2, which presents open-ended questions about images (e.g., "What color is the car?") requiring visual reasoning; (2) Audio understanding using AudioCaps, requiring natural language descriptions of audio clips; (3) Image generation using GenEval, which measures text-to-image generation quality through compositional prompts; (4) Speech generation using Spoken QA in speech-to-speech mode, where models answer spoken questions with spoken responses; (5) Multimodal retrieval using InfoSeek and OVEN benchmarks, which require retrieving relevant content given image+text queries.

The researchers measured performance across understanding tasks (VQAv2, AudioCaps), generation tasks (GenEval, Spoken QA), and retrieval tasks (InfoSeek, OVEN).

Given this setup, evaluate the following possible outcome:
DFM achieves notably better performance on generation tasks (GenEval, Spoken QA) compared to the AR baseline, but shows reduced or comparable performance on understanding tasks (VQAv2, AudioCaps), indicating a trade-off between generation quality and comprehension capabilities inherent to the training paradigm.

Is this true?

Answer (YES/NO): YES